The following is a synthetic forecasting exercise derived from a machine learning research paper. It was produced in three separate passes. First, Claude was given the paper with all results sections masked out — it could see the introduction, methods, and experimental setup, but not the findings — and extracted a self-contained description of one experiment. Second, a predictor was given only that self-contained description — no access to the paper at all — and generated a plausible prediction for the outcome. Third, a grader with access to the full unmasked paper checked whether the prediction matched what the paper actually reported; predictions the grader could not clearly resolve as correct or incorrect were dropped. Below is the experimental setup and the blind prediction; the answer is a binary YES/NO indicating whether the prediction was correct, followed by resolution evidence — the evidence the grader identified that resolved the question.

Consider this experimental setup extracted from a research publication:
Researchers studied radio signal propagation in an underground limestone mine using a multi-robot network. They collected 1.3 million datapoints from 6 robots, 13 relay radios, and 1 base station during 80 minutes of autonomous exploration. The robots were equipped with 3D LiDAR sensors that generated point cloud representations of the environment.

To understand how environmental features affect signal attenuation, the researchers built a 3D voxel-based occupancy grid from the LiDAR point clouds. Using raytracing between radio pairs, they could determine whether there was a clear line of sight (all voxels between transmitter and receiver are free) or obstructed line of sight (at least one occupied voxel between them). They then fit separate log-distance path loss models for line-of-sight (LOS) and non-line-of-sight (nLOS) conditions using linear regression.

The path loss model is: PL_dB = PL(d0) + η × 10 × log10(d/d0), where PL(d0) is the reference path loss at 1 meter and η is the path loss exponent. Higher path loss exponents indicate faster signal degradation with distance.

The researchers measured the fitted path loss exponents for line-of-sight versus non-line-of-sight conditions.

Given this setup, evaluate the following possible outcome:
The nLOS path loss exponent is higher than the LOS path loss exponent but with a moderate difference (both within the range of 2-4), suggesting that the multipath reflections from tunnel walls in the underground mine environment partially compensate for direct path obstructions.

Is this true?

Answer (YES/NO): NO